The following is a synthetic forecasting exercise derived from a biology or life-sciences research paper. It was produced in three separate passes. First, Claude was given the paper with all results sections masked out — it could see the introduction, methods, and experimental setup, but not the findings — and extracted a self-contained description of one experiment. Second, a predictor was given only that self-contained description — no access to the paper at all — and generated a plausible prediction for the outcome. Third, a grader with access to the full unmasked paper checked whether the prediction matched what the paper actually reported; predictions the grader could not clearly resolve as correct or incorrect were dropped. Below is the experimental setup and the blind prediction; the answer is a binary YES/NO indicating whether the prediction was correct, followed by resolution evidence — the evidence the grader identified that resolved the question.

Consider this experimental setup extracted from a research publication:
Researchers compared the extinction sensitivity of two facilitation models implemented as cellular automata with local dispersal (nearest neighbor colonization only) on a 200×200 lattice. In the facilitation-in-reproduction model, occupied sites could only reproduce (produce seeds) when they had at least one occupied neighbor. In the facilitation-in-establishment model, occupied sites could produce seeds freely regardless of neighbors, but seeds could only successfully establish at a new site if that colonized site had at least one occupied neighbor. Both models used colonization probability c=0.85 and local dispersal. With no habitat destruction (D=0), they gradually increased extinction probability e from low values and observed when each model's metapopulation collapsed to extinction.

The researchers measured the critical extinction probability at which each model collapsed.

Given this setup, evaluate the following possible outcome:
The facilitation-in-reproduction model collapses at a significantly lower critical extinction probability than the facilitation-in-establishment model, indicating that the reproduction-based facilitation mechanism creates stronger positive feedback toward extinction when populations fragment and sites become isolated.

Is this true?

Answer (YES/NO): NO